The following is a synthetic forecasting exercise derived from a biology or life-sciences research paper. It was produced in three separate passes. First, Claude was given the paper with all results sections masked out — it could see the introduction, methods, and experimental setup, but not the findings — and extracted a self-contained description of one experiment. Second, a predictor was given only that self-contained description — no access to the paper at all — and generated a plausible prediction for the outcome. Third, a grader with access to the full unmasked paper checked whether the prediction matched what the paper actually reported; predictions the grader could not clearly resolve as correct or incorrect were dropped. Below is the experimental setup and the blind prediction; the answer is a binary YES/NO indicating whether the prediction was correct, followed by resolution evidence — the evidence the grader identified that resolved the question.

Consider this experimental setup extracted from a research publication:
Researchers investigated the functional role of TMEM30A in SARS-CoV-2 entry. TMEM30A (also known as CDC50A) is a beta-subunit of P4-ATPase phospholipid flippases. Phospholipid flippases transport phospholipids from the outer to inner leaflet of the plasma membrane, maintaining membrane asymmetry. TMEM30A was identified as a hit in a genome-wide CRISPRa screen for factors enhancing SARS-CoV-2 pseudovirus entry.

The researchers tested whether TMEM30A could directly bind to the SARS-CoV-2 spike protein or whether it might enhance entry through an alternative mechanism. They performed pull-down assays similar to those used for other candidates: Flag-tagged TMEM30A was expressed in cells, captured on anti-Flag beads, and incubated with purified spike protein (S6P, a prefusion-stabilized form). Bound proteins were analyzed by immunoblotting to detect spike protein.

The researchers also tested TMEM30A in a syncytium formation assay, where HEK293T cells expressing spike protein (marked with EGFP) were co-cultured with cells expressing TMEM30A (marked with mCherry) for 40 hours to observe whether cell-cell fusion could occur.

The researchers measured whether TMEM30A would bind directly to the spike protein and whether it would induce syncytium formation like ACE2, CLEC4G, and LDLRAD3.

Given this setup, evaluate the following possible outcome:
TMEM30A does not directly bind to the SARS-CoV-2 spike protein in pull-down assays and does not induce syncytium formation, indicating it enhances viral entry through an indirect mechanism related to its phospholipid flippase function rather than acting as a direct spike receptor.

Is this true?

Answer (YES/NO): NO